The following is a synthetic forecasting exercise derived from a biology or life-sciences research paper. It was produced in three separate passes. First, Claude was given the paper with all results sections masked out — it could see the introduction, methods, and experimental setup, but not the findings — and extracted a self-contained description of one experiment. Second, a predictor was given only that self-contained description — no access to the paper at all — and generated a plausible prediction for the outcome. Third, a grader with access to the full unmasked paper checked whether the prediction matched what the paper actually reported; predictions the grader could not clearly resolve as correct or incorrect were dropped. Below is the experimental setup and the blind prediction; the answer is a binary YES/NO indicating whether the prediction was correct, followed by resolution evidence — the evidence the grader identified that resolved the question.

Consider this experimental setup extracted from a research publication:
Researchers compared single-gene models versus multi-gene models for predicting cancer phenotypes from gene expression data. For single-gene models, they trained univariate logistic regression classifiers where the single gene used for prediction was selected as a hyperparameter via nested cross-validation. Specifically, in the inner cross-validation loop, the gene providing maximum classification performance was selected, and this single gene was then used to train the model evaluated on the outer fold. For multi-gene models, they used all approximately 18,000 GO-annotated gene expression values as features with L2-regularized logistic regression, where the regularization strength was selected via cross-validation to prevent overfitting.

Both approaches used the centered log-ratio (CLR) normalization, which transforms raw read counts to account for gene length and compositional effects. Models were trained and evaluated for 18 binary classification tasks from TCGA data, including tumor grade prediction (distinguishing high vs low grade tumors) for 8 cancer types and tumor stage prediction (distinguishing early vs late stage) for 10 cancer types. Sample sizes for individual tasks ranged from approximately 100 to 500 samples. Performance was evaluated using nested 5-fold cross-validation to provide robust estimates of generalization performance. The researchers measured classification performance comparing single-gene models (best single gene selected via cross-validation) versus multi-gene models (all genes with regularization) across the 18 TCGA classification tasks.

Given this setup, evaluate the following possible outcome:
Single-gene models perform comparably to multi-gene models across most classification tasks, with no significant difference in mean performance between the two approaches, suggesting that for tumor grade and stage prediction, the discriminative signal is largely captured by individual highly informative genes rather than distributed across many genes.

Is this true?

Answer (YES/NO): NO